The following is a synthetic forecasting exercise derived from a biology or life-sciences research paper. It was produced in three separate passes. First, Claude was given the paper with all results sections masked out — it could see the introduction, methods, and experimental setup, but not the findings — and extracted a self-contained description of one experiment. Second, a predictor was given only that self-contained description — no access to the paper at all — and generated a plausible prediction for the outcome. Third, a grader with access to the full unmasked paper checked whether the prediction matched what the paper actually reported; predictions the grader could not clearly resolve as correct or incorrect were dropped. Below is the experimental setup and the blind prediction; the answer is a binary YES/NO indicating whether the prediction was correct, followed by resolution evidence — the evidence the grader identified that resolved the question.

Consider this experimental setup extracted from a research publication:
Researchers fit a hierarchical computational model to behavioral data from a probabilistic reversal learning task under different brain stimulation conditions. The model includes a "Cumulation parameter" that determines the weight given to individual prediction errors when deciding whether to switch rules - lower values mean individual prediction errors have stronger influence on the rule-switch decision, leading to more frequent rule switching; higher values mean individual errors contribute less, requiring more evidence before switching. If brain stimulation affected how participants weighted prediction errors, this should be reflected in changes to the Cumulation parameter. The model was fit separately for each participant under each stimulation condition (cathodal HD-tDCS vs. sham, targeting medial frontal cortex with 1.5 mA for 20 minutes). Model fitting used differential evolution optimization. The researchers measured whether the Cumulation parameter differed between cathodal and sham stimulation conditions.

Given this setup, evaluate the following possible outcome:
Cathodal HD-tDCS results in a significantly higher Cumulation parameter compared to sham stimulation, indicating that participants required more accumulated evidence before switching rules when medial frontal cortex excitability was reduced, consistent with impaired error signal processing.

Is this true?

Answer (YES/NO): NO